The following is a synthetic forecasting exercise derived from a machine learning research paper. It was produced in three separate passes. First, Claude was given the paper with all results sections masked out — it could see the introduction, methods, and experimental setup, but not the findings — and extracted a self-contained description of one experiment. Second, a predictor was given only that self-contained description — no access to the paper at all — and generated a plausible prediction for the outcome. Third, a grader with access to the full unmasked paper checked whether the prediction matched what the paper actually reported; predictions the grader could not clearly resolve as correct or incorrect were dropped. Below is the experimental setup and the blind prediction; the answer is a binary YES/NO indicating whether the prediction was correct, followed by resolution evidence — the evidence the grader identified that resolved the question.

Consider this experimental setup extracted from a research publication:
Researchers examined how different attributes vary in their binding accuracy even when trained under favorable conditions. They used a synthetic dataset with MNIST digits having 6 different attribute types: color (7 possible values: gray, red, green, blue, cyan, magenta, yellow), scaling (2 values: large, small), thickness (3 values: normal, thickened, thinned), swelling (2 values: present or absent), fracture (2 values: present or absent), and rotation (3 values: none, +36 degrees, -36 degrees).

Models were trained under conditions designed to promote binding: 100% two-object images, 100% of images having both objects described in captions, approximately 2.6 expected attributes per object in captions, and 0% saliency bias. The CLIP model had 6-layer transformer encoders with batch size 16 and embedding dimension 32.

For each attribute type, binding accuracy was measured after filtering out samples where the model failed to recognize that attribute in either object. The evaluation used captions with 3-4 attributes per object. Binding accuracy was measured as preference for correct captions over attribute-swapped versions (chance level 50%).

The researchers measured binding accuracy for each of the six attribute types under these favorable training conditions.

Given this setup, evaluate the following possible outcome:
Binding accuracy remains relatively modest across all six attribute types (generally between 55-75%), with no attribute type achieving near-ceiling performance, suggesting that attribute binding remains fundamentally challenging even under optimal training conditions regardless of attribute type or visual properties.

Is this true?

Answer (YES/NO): NO